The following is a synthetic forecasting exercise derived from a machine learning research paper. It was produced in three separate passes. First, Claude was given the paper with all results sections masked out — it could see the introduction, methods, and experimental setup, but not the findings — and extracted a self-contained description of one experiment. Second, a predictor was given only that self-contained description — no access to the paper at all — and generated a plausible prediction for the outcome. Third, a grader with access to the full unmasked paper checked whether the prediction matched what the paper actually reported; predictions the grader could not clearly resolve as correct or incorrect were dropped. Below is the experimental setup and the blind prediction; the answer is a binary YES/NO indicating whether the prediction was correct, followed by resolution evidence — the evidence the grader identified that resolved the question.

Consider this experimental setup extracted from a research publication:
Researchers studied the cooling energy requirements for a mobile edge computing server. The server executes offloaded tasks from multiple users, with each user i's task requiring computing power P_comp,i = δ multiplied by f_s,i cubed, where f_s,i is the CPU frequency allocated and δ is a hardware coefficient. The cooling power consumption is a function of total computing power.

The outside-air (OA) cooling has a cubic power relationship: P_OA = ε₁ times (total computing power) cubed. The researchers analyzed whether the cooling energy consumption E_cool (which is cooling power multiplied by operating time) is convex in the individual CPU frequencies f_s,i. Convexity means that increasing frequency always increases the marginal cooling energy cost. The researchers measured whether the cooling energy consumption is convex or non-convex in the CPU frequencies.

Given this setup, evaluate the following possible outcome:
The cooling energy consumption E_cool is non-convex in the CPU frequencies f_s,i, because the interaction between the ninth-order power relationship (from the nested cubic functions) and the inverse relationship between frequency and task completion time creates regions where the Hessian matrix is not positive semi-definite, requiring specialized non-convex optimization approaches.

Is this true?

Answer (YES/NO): NO